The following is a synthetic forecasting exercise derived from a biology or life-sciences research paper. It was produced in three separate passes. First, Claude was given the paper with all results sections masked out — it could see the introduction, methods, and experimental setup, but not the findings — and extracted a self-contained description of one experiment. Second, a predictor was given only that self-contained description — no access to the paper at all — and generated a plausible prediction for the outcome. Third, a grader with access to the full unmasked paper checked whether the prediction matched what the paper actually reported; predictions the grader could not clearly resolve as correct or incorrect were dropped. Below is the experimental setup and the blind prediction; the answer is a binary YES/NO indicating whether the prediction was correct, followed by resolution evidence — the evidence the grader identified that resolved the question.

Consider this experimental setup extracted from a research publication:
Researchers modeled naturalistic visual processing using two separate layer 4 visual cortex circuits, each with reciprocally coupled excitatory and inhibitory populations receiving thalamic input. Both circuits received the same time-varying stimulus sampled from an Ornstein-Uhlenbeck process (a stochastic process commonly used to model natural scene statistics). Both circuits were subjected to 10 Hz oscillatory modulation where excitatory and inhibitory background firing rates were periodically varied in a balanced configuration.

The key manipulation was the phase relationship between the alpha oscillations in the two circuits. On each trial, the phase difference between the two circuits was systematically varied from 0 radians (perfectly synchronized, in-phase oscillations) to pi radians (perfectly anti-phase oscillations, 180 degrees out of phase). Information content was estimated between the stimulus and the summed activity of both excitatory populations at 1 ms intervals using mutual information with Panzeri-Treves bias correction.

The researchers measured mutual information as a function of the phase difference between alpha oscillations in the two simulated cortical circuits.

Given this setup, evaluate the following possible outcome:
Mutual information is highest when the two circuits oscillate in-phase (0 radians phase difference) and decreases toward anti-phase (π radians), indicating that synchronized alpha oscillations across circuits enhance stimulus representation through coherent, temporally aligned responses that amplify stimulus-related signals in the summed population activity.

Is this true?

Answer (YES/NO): YES